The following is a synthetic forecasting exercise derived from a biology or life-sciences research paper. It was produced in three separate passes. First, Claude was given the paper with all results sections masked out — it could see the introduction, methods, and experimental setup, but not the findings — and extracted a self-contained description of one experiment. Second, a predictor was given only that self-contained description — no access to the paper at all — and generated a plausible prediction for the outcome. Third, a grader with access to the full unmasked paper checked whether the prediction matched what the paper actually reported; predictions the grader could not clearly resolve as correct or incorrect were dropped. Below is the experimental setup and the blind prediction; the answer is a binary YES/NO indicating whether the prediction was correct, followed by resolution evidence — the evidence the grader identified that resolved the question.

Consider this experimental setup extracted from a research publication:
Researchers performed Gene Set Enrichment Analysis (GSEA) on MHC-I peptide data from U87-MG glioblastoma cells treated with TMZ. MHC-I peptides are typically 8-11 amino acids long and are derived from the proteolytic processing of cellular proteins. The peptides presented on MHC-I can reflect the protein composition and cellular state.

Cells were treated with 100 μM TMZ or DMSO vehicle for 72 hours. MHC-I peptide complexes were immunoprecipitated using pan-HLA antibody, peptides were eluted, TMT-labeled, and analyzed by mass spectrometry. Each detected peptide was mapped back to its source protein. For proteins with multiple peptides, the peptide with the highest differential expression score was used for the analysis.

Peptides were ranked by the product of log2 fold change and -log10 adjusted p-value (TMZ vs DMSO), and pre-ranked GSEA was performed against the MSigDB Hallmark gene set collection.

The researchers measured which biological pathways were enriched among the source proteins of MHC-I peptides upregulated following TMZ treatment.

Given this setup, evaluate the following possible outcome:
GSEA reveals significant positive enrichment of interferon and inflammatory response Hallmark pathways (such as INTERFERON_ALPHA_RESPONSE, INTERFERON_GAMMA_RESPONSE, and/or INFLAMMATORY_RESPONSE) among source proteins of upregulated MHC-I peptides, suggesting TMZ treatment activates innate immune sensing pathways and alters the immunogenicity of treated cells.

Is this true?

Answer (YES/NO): NO